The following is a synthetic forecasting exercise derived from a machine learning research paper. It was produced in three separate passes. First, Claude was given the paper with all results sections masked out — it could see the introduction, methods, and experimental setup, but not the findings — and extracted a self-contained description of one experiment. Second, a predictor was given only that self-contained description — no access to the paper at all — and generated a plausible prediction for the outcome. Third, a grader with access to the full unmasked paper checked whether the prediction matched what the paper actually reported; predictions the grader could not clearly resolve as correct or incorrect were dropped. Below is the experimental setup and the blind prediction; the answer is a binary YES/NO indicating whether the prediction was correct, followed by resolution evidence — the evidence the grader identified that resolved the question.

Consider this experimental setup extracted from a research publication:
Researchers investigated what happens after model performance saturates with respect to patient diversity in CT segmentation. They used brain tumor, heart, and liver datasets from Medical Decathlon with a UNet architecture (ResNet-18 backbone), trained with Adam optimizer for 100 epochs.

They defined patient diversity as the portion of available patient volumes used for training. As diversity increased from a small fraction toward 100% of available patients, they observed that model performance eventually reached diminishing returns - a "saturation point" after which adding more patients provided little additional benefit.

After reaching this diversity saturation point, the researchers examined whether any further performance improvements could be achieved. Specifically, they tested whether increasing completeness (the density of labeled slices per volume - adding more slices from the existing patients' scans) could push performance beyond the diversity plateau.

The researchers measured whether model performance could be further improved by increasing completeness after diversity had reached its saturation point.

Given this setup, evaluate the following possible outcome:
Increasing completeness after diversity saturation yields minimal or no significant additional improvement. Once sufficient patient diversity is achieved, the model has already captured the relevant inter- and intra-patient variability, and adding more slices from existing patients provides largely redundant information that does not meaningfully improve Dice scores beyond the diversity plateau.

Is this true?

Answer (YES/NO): NO